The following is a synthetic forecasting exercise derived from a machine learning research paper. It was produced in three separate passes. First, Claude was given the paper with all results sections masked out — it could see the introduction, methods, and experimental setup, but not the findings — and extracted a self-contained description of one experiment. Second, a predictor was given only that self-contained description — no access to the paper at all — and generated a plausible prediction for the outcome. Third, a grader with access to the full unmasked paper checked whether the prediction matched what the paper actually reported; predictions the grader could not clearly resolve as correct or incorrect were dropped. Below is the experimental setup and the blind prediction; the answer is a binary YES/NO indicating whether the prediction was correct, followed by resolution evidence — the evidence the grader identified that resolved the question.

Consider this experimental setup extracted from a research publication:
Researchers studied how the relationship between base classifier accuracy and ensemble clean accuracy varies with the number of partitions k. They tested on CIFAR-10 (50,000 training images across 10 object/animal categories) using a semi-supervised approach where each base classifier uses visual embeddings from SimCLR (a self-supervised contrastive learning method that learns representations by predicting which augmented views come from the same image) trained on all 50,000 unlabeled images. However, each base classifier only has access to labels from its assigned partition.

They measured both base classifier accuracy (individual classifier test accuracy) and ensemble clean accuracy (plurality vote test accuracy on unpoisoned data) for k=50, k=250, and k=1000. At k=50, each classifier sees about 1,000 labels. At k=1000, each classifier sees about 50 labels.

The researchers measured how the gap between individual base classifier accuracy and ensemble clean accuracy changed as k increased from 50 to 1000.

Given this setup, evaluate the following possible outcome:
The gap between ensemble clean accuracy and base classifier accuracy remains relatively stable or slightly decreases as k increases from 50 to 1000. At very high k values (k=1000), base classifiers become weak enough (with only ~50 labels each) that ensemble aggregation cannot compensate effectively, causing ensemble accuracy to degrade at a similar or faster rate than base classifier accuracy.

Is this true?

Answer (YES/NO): NO